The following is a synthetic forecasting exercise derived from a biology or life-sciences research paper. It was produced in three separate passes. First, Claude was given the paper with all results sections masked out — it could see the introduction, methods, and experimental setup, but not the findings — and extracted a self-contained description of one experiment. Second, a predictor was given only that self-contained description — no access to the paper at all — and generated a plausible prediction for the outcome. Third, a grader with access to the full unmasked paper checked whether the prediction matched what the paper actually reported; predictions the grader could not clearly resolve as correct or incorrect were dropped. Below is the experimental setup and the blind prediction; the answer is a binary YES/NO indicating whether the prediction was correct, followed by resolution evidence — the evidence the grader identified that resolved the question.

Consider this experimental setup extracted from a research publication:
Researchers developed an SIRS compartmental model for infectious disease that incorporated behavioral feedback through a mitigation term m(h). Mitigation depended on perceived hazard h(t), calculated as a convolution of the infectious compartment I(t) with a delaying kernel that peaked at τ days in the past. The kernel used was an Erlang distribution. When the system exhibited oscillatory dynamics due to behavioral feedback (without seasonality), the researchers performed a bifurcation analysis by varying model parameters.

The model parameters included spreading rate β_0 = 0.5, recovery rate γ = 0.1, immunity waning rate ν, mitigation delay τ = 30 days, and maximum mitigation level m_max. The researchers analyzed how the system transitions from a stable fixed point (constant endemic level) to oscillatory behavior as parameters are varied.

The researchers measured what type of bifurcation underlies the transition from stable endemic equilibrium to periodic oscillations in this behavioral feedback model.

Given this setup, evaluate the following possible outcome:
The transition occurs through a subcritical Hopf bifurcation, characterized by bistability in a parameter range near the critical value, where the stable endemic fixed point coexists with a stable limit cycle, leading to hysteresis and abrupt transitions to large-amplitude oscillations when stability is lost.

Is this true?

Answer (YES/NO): NO